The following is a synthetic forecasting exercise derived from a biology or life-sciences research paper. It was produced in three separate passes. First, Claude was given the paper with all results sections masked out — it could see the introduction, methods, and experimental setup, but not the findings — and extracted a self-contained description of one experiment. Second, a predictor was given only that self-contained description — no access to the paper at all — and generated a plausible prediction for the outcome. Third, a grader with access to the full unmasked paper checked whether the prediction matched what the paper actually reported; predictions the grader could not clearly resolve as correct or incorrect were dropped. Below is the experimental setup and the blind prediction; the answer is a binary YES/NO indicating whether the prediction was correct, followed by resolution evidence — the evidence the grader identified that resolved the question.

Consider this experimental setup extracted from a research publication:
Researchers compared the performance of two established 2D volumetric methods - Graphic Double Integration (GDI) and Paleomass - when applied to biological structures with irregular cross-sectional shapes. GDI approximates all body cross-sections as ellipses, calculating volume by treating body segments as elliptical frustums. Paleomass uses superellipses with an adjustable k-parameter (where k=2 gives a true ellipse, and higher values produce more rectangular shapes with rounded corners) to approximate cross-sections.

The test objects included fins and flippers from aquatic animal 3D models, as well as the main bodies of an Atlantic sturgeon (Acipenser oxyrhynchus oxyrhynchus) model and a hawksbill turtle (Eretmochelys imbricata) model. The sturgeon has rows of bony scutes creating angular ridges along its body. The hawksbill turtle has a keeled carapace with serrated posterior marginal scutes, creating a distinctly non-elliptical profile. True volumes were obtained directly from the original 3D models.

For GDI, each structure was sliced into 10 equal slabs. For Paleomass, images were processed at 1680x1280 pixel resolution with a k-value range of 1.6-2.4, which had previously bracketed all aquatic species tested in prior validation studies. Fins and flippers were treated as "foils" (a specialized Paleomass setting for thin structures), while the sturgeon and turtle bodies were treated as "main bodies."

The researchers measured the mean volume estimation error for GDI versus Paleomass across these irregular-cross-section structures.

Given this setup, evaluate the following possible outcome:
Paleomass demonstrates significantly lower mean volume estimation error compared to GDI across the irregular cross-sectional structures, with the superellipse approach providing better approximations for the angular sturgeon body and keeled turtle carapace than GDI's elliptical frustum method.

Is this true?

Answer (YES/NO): NO